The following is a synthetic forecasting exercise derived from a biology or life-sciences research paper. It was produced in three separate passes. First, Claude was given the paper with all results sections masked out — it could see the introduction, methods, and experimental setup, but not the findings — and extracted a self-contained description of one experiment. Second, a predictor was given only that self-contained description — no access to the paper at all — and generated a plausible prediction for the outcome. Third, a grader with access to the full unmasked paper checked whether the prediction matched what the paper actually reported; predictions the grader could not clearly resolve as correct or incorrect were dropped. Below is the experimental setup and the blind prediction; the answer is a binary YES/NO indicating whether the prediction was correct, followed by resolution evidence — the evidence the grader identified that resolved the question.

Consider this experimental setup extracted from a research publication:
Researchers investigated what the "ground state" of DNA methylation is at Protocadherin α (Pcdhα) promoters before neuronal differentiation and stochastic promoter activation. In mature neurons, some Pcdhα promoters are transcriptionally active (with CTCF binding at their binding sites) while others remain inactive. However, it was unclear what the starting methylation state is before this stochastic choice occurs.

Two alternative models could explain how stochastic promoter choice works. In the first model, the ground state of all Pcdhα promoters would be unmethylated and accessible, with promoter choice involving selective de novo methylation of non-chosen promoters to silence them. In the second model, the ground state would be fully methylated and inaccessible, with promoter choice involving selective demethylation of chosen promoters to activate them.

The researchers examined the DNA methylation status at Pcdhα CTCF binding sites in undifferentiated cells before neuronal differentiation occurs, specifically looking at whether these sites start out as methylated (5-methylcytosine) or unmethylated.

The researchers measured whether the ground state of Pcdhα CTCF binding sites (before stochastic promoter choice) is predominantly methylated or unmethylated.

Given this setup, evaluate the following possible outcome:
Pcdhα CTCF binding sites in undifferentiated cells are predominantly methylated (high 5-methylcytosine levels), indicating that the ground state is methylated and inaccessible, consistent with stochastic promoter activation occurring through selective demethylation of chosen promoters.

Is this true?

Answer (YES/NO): YES